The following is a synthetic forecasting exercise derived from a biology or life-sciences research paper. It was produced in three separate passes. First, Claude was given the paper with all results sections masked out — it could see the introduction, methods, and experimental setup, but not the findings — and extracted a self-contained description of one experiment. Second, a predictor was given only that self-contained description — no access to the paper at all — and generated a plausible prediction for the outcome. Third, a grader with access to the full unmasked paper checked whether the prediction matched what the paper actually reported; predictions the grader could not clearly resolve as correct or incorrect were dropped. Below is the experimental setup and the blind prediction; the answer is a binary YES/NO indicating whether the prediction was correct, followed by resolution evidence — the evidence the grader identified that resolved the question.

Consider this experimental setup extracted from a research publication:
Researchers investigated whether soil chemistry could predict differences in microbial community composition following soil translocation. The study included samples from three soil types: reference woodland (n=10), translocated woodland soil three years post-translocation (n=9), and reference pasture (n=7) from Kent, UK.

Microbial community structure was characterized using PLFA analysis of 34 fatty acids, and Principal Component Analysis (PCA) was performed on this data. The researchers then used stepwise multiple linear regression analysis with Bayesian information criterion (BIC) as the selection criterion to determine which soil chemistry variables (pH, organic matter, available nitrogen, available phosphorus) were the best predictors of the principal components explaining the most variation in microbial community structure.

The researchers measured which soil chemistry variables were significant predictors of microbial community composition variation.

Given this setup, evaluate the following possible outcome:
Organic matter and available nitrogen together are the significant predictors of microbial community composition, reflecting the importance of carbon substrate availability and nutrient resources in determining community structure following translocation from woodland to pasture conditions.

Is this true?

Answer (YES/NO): NO